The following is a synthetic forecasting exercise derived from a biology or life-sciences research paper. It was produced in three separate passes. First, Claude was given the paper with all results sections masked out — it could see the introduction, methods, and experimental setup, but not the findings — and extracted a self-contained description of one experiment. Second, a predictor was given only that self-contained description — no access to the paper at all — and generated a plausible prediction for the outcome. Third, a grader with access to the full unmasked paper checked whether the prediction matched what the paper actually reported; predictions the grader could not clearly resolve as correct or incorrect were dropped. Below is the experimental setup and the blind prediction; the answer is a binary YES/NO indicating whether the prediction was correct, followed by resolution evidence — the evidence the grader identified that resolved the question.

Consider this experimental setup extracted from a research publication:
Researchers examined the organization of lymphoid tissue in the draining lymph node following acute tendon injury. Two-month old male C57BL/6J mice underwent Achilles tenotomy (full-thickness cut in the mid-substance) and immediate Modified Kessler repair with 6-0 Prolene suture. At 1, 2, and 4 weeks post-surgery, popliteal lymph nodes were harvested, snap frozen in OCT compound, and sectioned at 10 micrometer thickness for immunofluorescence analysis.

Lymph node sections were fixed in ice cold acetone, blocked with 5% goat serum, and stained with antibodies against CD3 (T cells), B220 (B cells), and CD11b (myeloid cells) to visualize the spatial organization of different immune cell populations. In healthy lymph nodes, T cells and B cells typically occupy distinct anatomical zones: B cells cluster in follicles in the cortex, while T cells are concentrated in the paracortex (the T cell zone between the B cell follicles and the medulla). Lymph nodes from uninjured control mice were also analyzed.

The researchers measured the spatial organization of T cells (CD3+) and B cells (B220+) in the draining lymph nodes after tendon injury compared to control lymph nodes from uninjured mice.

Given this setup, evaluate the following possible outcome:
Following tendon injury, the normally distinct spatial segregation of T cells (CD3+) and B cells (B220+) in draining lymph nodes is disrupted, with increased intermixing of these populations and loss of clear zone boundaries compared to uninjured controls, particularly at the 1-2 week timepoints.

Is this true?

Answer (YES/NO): NO